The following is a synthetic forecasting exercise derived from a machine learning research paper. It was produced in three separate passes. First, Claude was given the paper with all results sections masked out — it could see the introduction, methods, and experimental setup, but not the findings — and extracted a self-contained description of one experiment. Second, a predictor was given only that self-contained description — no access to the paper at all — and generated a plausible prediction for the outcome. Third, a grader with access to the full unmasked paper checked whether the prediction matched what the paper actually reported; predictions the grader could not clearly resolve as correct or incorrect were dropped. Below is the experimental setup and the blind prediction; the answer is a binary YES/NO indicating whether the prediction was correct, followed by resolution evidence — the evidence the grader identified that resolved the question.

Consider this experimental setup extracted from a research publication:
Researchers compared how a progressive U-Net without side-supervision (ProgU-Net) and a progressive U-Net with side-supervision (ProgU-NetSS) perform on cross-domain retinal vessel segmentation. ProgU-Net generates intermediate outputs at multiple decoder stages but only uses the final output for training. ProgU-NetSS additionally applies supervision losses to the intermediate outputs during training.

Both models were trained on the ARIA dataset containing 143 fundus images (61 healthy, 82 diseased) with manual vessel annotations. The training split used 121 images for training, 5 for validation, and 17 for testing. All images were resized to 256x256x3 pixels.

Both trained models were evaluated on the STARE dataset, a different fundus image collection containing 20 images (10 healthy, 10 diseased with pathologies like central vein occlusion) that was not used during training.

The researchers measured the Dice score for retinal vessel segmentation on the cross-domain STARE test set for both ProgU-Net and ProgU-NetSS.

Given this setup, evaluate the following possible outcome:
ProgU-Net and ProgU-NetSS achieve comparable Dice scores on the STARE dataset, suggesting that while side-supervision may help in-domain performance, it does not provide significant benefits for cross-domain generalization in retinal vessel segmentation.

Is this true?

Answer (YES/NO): NO